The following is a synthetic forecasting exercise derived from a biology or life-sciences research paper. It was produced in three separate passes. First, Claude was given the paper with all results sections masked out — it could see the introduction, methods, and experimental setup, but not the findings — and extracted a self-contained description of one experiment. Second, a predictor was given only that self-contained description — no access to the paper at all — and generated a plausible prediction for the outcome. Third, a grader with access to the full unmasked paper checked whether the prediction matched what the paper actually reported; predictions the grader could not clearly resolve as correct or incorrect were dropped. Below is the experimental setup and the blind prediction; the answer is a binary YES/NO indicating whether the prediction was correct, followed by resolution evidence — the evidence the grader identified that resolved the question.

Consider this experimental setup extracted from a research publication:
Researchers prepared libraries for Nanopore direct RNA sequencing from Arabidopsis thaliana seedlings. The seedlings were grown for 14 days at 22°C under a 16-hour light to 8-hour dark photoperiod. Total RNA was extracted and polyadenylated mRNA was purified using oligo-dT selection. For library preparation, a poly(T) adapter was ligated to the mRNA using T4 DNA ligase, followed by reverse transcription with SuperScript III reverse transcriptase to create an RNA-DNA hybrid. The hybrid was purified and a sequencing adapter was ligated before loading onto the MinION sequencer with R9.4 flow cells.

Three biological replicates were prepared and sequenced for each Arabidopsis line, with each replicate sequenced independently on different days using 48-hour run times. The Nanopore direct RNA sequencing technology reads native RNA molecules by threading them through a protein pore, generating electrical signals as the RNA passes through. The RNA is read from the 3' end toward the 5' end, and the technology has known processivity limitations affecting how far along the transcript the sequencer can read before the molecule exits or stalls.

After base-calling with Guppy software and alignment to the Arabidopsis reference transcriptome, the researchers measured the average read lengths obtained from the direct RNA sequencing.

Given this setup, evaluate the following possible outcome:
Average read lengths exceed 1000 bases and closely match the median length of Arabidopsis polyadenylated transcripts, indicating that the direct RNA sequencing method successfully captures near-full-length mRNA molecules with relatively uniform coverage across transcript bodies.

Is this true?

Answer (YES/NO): NO